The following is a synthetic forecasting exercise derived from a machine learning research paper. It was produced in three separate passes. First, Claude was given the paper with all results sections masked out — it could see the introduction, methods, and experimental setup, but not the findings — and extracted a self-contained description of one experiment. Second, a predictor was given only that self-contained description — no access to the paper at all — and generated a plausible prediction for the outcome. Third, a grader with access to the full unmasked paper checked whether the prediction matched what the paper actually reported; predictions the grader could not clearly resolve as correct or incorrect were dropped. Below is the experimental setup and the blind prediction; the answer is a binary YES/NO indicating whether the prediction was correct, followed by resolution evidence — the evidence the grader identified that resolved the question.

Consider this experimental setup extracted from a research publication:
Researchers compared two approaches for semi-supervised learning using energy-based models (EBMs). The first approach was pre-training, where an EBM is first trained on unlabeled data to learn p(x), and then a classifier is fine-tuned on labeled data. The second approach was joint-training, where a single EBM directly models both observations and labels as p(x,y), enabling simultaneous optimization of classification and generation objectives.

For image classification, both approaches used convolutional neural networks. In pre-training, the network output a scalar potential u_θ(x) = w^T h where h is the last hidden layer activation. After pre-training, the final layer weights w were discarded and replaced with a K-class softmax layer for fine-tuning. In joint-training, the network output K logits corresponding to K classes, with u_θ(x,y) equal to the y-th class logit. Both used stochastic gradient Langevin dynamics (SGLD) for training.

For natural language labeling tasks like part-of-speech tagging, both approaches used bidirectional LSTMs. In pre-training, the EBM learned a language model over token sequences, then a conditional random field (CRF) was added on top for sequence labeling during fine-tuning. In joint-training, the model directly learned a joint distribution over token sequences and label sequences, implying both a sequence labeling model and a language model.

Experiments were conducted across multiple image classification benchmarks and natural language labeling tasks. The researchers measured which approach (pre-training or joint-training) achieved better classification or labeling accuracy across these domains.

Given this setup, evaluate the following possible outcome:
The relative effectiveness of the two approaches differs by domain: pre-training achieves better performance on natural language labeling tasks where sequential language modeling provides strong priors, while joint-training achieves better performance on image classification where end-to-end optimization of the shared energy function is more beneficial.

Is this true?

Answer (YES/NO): NO